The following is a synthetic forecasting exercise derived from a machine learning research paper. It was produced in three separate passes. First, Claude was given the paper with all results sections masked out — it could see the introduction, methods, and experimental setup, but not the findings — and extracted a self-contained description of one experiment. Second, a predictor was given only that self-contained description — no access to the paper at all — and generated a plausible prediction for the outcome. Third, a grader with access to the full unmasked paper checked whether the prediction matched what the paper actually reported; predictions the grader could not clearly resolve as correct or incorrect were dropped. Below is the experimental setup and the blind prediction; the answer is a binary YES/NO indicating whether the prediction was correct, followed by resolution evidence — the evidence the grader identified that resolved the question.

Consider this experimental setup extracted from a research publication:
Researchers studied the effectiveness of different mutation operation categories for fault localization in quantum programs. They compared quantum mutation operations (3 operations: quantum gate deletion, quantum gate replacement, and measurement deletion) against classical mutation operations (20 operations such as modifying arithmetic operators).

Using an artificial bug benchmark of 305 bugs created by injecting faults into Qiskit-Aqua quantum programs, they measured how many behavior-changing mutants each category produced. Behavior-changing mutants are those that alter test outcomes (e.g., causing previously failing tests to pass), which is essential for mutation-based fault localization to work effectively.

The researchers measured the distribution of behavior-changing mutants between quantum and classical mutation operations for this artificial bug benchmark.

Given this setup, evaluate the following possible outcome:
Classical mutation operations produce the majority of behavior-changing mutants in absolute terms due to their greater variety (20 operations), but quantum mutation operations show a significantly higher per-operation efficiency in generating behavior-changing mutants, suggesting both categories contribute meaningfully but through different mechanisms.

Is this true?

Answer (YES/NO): YES